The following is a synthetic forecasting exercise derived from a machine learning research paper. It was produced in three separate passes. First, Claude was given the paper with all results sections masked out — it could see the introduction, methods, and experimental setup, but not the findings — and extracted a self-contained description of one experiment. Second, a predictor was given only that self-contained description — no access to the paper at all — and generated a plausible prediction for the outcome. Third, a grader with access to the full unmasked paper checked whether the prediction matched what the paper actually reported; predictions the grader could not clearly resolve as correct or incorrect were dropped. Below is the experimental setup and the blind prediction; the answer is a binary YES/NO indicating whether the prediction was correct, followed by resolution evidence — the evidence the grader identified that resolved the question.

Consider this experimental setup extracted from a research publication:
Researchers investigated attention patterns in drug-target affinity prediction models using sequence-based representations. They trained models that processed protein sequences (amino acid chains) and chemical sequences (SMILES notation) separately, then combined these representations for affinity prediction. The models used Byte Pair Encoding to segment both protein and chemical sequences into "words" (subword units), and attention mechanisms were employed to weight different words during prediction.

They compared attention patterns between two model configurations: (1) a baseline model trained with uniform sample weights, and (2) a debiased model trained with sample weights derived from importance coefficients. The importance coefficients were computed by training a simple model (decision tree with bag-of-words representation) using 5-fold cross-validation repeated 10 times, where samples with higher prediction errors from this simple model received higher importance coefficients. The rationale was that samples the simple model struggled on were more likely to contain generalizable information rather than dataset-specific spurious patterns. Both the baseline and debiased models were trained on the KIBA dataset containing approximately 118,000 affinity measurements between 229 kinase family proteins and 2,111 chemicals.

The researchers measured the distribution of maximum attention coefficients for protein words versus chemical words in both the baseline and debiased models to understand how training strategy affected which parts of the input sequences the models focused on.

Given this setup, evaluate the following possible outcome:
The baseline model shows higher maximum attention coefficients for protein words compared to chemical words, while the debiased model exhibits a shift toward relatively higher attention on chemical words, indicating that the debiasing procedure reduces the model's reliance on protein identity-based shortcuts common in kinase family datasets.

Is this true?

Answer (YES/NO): NO